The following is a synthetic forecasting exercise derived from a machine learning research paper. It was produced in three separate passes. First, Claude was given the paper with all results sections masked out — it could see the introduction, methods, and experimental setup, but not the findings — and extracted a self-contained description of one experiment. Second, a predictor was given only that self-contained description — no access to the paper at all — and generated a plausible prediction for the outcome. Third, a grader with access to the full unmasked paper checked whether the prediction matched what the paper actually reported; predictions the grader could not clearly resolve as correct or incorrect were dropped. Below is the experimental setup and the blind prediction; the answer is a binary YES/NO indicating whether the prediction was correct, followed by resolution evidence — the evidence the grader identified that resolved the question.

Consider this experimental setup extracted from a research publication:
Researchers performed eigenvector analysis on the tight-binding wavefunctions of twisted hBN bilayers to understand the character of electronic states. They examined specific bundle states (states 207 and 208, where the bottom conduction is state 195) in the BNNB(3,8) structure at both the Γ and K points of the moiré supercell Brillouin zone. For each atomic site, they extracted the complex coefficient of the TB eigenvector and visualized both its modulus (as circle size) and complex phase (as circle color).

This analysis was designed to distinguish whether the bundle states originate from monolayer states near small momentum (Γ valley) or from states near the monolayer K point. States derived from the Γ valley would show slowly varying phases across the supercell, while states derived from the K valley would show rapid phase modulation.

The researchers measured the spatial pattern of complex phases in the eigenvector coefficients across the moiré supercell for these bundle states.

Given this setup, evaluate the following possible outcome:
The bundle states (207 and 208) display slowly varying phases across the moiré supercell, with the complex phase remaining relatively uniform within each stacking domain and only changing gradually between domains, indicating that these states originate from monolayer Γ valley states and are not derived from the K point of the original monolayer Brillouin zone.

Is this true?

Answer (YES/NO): NO